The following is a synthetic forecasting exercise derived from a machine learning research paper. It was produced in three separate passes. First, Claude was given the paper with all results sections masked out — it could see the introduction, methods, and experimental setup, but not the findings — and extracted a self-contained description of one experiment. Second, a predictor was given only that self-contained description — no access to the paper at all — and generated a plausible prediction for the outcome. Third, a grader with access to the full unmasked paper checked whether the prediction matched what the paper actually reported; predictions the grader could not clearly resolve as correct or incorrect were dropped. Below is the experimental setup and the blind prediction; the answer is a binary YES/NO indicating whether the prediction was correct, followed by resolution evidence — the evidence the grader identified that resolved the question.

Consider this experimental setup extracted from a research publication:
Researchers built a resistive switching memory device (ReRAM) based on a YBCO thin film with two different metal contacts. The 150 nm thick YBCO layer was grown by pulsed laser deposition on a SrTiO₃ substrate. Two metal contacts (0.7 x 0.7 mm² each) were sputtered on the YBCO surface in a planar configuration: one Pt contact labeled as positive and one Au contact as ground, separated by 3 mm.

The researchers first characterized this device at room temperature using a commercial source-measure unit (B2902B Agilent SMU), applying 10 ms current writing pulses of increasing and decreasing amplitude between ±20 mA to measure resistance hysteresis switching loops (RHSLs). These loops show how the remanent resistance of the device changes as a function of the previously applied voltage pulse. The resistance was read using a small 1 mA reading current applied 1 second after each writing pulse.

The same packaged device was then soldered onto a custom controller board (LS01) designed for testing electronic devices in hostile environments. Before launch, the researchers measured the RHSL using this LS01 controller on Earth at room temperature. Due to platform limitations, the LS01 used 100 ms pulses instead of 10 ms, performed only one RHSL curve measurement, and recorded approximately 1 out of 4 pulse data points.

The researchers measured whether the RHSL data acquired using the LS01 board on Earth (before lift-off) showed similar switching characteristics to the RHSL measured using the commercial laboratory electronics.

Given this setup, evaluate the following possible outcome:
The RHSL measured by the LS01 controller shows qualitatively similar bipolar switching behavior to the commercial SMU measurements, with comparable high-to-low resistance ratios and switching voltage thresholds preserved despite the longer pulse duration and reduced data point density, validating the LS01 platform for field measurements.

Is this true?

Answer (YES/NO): YES